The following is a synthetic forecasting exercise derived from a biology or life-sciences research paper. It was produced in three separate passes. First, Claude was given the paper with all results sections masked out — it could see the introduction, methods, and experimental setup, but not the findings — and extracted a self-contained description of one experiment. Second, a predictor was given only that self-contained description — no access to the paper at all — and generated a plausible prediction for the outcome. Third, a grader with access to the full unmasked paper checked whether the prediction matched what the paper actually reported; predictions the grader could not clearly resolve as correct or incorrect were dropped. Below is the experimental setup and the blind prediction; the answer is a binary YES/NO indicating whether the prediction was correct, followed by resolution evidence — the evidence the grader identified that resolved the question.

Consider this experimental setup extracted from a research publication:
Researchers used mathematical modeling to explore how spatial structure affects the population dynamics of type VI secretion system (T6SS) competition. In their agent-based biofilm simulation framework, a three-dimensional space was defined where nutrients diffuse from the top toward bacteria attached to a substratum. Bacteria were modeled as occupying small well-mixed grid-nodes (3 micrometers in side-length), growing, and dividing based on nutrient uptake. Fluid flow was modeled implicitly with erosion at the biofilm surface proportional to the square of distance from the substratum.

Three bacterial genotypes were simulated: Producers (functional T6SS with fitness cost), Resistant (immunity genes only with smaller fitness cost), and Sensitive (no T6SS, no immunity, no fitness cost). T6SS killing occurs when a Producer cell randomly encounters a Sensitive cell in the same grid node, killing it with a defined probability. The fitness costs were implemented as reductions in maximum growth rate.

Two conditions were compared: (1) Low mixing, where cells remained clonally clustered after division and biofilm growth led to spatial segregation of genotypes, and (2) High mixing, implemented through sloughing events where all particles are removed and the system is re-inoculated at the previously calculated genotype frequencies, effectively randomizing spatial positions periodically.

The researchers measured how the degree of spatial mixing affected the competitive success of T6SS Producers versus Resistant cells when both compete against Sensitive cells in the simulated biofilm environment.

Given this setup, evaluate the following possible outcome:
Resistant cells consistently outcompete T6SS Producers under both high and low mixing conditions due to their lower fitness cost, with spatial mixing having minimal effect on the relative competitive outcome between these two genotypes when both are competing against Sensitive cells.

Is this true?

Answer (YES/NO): NO